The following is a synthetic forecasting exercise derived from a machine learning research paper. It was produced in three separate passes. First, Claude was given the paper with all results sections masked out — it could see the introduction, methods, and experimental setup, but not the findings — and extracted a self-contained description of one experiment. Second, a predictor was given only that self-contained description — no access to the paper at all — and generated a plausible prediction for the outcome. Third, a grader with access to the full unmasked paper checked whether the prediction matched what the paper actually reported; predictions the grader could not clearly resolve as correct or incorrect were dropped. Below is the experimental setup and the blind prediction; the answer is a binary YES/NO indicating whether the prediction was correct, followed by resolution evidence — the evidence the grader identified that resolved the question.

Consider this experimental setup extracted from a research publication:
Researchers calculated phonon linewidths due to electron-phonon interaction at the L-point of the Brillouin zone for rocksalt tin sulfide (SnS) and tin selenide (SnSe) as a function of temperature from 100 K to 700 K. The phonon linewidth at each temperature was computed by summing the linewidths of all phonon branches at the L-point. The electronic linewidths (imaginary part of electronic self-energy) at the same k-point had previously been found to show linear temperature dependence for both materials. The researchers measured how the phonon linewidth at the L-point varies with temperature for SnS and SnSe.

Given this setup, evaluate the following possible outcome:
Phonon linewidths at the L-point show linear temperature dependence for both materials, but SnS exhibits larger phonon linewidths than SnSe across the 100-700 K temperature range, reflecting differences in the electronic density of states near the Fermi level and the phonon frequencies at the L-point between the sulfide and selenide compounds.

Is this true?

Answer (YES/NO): NO